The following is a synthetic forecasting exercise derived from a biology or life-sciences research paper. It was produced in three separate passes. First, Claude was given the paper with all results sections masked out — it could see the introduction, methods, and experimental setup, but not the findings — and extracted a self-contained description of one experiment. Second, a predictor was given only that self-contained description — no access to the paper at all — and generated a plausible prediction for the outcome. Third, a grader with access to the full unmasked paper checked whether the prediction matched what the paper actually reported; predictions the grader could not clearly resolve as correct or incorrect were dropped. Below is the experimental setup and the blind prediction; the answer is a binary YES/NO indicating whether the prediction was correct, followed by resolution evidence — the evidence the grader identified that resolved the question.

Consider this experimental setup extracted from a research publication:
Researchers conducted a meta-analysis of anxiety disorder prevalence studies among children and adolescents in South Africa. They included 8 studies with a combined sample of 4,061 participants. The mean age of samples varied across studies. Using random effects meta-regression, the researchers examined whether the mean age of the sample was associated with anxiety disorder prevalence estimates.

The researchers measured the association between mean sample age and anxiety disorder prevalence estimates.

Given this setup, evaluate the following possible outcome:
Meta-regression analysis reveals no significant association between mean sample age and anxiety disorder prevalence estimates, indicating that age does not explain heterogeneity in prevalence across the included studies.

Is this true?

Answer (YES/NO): NO